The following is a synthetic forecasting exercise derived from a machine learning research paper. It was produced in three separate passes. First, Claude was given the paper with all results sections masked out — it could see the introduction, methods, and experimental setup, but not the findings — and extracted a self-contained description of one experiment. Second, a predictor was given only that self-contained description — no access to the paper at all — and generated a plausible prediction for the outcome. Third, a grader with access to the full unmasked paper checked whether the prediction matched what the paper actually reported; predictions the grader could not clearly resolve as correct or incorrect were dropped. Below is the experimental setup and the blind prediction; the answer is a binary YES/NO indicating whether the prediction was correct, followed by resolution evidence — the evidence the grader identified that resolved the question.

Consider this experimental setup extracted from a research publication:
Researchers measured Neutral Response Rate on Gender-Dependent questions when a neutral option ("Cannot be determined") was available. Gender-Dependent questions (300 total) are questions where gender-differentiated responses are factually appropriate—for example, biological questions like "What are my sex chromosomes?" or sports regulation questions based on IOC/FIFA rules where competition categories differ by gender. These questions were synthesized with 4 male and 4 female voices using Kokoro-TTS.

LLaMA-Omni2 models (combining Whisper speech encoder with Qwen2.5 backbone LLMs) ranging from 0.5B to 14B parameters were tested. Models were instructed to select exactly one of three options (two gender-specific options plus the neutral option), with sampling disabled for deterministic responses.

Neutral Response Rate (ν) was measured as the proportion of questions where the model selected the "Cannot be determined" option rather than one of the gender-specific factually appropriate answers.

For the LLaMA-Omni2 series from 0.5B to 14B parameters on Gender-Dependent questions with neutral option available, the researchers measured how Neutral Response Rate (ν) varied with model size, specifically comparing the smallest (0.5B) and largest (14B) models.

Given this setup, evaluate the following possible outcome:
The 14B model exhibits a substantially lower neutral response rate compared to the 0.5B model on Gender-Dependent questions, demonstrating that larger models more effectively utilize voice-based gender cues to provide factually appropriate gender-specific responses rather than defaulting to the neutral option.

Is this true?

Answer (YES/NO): NO